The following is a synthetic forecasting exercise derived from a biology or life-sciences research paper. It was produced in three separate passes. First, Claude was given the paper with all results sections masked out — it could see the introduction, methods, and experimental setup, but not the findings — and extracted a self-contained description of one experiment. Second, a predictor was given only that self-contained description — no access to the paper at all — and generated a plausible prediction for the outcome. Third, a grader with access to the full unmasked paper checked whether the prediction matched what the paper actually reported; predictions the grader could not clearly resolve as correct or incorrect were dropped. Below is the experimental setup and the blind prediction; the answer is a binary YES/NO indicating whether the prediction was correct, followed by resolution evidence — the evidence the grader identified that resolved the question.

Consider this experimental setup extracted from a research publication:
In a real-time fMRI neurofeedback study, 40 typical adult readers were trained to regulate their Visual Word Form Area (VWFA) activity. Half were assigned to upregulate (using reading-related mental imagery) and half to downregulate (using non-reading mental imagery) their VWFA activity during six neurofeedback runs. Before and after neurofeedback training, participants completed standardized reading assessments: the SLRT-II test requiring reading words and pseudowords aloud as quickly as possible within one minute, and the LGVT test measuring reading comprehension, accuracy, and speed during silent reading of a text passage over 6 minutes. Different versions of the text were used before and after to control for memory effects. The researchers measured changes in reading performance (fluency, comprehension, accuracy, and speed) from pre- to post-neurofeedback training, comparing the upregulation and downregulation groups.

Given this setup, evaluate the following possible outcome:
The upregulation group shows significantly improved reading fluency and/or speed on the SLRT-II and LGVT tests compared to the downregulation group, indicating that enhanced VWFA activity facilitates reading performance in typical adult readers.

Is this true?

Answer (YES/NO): NO